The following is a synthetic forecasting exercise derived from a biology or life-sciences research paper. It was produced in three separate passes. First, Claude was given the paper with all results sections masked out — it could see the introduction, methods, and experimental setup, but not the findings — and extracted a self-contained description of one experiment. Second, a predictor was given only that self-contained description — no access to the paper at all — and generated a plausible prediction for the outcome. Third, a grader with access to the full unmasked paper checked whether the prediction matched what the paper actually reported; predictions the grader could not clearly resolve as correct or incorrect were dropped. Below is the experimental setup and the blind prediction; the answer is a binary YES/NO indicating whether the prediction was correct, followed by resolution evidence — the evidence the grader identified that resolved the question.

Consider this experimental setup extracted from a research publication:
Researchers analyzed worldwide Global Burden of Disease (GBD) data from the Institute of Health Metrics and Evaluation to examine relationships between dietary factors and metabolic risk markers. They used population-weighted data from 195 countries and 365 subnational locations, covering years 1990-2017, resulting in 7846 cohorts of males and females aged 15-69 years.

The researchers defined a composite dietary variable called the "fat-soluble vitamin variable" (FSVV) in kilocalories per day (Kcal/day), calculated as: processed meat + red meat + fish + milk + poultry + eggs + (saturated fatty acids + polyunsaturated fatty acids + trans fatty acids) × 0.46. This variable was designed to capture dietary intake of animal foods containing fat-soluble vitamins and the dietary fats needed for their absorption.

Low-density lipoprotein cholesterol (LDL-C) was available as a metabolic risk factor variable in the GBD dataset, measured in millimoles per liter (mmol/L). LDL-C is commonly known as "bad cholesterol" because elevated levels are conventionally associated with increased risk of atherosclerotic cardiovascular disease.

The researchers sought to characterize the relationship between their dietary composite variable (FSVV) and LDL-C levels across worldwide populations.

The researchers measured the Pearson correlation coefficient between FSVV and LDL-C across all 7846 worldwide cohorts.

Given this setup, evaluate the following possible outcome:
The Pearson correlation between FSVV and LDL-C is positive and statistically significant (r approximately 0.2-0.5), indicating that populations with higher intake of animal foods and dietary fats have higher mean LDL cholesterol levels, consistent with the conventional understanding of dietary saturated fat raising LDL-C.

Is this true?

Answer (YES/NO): NO